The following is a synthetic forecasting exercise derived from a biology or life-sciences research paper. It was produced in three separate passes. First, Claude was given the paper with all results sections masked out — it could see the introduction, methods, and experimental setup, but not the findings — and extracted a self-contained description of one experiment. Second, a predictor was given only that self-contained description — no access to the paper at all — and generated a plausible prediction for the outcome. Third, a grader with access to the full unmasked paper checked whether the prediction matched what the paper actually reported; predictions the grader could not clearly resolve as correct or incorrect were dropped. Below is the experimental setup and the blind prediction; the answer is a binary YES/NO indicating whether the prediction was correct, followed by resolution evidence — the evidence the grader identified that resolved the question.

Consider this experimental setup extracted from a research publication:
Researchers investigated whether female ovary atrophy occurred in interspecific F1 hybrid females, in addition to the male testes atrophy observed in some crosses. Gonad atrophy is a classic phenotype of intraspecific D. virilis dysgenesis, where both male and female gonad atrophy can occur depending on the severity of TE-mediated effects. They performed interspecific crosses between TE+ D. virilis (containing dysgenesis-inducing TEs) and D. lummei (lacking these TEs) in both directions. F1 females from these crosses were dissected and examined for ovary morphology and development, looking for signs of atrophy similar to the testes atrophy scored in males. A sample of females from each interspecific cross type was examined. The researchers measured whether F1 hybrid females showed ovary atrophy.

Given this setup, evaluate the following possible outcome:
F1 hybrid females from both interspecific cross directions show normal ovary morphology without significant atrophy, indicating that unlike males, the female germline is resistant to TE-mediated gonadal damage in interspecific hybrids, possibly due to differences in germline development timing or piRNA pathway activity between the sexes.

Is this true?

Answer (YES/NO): YES